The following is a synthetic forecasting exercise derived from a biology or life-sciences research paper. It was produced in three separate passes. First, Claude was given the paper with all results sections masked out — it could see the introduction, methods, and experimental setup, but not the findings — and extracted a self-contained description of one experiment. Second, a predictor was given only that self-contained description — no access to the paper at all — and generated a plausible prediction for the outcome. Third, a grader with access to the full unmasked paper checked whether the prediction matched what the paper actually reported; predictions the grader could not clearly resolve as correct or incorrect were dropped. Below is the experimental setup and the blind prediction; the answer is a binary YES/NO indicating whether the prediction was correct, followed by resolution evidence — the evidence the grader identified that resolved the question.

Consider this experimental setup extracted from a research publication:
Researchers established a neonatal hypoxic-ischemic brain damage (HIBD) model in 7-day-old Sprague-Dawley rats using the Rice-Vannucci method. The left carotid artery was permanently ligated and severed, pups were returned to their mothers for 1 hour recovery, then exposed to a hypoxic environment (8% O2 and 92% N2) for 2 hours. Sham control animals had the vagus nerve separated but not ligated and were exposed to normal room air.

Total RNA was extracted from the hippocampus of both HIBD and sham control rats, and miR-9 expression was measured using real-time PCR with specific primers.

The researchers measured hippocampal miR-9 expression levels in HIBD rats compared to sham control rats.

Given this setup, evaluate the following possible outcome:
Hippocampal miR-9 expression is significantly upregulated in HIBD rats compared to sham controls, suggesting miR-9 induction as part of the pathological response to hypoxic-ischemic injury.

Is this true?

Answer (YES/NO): YES